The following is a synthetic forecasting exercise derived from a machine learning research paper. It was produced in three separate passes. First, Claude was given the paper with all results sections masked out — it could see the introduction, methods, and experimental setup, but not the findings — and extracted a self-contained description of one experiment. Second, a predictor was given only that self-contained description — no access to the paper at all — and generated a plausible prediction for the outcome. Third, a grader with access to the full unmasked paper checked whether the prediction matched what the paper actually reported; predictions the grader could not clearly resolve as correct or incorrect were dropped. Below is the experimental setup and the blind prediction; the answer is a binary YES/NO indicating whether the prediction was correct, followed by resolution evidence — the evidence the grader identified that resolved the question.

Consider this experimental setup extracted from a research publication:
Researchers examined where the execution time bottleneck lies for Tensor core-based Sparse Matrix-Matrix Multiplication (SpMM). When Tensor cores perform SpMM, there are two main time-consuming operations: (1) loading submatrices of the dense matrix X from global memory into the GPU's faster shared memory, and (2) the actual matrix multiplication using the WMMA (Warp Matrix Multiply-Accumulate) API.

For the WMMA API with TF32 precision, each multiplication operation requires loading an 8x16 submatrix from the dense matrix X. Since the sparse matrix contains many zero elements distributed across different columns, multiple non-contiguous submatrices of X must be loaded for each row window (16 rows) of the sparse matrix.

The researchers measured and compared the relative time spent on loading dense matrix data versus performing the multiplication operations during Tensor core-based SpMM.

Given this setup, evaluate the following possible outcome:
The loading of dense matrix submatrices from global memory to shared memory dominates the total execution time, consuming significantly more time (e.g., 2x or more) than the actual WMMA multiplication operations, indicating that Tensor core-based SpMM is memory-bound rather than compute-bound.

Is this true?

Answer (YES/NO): YES